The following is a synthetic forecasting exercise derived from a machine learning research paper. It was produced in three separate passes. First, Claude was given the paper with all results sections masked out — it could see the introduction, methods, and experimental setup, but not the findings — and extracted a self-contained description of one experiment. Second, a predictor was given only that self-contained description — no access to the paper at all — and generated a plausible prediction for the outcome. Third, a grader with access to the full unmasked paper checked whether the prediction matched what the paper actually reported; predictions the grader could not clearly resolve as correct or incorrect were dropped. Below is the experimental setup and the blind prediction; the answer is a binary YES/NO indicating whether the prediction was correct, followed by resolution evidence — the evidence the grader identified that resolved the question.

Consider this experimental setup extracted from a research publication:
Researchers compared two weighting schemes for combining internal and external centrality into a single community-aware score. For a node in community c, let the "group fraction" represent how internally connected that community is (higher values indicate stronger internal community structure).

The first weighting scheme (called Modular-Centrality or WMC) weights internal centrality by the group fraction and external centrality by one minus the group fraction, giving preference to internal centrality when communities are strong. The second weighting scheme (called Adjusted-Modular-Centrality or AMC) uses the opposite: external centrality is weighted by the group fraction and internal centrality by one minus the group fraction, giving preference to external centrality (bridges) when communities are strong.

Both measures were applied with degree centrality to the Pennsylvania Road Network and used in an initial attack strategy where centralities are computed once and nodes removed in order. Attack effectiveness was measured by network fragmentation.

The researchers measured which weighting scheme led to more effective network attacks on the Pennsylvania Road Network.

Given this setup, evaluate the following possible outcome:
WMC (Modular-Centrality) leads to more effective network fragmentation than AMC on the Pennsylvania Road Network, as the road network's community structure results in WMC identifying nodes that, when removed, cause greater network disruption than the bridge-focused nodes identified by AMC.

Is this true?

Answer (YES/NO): NO